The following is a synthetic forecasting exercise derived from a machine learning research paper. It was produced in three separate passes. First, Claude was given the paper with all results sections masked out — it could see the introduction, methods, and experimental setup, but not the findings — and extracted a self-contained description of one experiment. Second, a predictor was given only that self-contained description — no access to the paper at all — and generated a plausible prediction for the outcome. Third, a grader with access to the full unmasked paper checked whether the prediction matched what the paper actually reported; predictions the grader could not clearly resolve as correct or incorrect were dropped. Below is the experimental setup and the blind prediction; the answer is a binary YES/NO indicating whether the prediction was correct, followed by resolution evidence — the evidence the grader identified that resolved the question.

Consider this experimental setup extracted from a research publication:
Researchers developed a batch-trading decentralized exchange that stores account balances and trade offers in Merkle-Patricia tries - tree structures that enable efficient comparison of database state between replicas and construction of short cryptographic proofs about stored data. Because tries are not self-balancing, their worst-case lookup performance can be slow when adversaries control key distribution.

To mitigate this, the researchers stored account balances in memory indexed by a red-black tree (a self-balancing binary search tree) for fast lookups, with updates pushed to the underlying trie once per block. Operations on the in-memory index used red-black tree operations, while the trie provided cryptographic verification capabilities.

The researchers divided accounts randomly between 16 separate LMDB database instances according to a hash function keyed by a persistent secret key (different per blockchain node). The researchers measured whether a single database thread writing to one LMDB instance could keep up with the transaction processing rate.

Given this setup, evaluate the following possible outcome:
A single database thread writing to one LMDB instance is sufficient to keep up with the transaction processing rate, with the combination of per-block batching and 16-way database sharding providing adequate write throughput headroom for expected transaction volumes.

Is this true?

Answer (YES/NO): NO